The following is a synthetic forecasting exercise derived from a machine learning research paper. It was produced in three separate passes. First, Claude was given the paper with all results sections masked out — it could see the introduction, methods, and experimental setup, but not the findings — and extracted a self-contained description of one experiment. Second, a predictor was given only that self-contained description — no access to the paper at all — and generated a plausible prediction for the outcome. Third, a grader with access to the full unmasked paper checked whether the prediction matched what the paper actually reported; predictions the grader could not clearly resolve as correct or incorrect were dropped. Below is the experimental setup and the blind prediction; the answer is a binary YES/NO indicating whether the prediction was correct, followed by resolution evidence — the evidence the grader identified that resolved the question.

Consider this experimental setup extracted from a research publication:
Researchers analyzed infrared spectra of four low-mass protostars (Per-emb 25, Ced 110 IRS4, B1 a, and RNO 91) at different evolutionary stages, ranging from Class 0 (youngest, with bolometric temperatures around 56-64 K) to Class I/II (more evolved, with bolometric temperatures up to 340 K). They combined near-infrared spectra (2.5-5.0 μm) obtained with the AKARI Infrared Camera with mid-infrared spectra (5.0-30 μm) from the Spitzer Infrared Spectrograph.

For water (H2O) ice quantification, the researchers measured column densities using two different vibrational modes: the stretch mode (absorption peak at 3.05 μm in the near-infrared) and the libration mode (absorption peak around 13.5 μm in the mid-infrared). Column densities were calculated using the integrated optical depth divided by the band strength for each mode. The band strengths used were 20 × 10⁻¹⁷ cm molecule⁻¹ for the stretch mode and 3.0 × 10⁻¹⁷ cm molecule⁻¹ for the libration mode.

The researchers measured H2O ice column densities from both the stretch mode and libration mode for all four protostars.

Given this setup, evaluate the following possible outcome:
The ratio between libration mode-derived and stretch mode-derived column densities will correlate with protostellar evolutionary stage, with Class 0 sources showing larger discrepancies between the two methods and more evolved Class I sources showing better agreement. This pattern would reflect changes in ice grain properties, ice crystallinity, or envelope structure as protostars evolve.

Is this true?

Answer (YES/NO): NO